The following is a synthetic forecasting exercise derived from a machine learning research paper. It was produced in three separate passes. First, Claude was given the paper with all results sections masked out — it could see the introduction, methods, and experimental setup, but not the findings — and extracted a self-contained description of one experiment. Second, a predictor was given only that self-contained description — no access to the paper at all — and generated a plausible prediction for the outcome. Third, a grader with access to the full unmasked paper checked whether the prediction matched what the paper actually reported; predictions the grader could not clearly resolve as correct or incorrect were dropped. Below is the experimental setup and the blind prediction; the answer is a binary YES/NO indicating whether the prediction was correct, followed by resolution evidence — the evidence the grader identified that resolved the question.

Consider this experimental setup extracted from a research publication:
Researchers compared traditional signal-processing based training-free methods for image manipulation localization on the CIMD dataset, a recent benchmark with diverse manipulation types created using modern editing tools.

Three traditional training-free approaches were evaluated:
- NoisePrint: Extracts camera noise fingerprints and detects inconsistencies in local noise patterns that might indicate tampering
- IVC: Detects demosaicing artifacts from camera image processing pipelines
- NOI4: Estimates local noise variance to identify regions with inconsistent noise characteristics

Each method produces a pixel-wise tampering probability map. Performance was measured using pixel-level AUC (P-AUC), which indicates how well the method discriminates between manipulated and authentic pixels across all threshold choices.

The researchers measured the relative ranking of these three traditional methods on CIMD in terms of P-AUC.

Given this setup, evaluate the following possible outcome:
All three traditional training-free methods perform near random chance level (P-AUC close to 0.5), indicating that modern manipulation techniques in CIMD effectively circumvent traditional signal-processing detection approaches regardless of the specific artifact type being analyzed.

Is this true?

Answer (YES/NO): NO